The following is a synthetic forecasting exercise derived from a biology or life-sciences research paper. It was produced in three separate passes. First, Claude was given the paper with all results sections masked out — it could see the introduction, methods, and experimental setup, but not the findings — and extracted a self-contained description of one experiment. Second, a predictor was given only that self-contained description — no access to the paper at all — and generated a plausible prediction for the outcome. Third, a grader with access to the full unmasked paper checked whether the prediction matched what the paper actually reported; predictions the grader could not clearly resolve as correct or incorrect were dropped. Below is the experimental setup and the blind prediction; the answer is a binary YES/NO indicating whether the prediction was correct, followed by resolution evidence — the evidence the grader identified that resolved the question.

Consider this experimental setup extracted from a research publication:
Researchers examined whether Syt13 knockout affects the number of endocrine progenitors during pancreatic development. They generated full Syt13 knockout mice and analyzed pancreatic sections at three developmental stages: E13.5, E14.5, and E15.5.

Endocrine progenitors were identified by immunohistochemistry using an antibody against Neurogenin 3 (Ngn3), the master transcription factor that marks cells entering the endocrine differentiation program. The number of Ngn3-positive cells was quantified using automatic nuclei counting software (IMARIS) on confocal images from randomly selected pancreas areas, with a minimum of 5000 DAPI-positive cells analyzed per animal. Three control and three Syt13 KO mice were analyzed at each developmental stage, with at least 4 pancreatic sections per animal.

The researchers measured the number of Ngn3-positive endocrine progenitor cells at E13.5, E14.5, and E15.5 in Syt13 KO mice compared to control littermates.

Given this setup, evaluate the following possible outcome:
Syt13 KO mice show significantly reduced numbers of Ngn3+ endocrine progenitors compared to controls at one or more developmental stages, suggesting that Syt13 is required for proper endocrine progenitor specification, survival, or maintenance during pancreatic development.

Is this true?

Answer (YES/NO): NO